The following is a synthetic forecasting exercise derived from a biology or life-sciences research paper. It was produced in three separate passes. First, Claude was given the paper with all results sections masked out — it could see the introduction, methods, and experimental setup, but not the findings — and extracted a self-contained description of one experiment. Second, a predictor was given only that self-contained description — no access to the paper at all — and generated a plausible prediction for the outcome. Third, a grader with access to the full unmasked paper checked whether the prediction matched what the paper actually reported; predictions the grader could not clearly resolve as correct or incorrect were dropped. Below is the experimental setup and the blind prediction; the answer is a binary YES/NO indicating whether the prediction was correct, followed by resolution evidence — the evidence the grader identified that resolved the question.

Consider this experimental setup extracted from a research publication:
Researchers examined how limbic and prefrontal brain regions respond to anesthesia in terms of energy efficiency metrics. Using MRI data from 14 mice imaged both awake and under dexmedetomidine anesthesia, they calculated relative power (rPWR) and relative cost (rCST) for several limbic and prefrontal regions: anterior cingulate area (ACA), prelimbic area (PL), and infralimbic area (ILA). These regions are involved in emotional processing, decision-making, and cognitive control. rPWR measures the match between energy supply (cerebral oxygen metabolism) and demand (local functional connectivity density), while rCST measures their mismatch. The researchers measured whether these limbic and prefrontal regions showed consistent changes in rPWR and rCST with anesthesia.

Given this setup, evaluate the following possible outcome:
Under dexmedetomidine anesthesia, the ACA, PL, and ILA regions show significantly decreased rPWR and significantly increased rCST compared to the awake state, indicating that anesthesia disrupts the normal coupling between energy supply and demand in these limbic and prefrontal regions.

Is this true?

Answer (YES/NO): NO